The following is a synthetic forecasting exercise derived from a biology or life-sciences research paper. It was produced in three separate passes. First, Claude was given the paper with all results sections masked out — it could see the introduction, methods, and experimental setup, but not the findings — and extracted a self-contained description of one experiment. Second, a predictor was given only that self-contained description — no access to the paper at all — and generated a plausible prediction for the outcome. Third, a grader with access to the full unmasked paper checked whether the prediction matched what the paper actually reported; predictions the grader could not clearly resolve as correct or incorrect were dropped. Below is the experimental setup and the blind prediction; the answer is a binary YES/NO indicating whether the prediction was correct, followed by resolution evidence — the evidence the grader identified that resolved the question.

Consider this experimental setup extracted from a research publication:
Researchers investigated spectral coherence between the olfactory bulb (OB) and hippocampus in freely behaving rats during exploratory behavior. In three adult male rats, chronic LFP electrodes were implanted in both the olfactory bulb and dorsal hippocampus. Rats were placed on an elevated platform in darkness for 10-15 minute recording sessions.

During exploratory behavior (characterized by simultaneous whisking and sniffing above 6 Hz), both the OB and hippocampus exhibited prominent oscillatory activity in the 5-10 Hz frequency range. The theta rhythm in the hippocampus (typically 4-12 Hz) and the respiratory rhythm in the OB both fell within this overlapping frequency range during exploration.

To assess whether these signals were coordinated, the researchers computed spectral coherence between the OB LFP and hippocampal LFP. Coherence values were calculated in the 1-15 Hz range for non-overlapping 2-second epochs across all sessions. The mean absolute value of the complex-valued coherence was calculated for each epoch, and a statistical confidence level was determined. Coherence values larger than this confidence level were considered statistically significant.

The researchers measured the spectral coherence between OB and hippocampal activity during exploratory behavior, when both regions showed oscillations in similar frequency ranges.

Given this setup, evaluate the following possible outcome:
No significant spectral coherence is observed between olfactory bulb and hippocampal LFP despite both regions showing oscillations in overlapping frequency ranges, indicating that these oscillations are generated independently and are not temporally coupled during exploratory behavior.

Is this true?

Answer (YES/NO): YES